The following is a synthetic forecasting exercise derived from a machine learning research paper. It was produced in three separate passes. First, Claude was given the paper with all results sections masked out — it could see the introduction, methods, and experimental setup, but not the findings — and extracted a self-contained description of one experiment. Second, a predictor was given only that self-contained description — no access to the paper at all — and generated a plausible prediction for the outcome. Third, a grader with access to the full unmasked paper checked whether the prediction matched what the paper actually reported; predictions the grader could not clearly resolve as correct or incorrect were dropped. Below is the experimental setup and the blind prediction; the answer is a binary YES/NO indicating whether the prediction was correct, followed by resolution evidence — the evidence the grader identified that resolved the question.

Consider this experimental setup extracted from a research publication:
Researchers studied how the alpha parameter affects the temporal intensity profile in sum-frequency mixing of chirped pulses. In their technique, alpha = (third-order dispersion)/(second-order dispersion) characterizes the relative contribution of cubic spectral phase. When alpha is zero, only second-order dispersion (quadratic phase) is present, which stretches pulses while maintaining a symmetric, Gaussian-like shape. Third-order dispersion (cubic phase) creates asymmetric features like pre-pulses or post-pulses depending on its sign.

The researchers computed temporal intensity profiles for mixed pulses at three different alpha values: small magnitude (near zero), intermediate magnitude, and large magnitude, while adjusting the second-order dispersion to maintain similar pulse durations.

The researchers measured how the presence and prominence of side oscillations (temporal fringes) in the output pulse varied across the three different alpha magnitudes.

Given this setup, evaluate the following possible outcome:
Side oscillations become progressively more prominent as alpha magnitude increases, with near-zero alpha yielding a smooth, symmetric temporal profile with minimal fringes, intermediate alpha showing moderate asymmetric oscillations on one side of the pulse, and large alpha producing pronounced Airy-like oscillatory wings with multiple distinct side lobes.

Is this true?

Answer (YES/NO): YES